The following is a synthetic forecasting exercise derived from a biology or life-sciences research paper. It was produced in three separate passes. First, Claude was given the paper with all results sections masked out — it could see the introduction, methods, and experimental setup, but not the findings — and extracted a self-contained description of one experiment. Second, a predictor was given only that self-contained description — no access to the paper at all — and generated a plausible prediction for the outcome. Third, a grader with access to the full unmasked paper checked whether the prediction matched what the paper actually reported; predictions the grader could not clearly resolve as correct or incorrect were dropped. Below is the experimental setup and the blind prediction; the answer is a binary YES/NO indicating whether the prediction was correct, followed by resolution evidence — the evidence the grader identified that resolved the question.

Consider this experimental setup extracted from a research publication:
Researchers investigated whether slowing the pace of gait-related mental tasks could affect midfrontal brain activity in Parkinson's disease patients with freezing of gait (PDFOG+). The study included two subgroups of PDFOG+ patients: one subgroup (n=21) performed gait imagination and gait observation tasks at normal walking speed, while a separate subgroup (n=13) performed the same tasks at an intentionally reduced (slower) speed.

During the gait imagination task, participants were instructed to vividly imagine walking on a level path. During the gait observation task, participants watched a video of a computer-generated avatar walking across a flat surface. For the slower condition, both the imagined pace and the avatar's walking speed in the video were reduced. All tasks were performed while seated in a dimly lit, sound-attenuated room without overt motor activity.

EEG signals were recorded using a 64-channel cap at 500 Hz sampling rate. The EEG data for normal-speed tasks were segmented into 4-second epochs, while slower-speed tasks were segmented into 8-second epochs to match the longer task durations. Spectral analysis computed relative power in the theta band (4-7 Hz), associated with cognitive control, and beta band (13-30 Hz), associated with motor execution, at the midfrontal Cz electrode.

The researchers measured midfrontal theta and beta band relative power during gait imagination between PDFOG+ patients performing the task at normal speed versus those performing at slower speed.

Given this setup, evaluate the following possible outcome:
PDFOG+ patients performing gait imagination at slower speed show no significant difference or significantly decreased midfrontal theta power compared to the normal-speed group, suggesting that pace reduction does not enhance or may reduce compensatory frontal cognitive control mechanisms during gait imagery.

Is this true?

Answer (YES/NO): YES